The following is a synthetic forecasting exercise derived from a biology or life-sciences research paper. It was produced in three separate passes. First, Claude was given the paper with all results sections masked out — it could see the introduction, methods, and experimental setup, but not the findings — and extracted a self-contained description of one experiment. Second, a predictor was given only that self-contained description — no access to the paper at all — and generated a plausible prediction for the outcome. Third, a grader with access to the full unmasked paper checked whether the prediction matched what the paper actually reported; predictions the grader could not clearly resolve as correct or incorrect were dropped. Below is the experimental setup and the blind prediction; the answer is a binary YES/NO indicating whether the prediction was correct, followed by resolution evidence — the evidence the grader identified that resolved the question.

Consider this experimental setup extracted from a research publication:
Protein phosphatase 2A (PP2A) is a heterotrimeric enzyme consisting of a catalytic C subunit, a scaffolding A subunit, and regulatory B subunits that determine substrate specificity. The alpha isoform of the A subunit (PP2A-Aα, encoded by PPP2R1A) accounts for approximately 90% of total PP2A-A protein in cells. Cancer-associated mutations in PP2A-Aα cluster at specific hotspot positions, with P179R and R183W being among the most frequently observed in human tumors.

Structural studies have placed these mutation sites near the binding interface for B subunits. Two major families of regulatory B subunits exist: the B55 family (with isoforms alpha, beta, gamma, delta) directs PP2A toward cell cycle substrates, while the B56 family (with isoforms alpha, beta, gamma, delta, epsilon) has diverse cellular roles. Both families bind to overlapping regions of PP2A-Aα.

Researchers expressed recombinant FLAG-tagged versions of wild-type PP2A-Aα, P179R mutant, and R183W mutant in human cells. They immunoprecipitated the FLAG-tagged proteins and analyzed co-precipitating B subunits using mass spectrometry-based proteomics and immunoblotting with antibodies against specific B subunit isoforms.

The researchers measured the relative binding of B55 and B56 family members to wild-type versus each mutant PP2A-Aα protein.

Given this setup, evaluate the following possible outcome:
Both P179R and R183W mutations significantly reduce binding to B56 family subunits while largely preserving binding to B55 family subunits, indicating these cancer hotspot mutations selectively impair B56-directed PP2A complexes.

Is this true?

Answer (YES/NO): NO